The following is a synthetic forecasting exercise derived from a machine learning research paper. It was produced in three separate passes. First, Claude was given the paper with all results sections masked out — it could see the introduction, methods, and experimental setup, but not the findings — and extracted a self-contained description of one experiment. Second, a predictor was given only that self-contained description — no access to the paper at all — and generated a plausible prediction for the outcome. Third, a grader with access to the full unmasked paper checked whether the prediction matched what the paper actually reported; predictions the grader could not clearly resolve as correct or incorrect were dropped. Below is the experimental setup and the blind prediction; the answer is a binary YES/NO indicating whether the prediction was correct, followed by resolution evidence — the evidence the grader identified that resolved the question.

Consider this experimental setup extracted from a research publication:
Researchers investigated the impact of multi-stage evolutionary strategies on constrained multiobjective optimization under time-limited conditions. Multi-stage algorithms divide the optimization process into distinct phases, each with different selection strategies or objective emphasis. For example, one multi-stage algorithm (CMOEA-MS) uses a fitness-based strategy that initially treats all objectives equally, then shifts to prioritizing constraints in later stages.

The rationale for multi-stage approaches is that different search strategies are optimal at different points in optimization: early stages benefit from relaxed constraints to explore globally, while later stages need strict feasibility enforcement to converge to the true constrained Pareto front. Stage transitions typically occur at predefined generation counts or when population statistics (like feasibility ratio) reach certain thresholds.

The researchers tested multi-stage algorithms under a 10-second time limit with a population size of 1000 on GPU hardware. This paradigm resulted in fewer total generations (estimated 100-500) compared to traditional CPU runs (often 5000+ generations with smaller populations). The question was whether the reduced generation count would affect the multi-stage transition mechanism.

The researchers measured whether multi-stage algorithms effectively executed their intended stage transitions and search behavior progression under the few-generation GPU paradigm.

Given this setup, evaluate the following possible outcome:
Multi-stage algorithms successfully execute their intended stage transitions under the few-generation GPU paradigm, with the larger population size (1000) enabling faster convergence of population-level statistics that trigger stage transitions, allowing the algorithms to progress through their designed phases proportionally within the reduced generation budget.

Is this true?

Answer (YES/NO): NO